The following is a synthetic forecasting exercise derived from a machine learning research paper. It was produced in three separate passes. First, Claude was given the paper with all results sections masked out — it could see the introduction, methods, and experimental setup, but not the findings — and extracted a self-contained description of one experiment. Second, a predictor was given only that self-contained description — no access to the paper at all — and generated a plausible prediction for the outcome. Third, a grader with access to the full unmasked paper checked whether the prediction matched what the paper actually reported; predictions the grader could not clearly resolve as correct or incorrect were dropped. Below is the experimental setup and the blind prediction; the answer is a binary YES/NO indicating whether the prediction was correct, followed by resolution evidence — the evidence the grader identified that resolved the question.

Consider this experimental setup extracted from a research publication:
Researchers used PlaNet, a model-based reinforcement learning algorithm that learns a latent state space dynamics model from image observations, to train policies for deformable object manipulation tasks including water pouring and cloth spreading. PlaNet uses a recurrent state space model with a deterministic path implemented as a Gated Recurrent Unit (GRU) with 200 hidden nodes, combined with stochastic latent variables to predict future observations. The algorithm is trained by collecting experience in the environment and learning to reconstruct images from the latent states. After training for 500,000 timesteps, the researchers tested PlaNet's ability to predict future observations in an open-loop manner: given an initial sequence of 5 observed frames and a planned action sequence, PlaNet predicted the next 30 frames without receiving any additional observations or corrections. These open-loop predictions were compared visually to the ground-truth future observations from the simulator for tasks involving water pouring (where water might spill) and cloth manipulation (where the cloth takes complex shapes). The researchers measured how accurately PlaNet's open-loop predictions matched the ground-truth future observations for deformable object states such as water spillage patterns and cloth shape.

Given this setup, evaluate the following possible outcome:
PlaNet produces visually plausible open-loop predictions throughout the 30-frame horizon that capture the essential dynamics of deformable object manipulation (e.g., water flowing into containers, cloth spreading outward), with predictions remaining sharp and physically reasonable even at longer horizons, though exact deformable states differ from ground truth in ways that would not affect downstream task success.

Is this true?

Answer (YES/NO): NO